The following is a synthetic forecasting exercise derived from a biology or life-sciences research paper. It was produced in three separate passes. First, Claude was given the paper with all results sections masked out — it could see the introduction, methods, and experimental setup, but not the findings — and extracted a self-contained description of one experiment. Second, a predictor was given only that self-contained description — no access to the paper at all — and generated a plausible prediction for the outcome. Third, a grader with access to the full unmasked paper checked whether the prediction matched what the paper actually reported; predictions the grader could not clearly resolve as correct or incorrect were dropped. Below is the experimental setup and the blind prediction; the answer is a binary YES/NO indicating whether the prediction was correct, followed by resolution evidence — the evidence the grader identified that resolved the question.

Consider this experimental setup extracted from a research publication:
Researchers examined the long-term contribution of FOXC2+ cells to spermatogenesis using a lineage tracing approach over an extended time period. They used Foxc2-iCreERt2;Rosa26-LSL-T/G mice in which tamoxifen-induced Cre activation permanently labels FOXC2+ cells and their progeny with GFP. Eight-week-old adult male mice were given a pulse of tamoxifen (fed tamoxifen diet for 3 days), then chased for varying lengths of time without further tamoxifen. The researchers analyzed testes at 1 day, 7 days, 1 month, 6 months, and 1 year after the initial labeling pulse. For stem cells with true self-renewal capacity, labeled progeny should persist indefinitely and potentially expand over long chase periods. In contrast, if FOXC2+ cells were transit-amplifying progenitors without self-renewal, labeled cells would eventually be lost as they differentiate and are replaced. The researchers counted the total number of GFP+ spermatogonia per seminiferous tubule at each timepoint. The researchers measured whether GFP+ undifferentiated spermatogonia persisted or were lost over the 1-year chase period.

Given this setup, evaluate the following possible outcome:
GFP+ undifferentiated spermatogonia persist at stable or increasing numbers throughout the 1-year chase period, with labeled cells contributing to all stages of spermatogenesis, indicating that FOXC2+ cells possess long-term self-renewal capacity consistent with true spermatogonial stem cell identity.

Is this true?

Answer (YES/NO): YES